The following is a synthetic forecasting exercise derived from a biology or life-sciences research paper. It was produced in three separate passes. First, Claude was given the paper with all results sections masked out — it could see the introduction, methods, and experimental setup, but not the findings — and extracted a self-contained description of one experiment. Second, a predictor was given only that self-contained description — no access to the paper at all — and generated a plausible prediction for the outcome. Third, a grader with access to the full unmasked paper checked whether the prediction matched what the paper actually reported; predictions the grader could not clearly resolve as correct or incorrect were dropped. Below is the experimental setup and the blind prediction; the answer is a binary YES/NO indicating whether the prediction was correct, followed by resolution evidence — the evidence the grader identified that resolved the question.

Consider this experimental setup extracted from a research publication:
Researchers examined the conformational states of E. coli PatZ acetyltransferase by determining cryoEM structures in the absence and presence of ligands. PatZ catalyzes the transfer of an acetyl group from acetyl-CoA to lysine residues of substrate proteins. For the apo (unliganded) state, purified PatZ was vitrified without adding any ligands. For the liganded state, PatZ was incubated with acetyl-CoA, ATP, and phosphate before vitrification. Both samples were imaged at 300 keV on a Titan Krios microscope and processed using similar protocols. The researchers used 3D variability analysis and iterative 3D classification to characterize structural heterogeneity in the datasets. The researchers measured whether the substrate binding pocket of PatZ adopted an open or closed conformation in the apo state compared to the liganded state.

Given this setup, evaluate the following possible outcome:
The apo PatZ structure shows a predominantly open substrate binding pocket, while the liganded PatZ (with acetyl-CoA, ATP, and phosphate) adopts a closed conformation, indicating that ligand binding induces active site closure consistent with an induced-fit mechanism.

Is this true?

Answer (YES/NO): NO